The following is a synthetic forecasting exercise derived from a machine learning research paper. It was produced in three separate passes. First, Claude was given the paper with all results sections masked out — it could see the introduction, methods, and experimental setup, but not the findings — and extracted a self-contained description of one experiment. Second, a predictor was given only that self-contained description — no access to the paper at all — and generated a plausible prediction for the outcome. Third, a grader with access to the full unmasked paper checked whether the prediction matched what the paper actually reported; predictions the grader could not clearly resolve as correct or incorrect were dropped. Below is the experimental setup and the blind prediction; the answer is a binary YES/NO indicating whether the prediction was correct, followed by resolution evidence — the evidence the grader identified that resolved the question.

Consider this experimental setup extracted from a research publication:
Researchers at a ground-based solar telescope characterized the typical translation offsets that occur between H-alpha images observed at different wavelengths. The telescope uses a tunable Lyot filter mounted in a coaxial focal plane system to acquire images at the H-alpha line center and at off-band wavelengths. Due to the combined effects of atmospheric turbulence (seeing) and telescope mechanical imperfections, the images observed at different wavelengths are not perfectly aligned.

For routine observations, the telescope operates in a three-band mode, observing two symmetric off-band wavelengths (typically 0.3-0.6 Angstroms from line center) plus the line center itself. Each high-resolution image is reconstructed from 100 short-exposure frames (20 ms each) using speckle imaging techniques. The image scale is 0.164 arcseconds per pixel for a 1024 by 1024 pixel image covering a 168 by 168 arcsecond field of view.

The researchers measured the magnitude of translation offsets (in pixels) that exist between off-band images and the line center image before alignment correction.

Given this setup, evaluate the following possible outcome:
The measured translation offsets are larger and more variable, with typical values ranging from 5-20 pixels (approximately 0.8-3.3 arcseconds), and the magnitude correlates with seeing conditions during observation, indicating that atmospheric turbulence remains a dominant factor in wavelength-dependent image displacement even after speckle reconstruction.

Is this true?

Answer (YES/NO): NO